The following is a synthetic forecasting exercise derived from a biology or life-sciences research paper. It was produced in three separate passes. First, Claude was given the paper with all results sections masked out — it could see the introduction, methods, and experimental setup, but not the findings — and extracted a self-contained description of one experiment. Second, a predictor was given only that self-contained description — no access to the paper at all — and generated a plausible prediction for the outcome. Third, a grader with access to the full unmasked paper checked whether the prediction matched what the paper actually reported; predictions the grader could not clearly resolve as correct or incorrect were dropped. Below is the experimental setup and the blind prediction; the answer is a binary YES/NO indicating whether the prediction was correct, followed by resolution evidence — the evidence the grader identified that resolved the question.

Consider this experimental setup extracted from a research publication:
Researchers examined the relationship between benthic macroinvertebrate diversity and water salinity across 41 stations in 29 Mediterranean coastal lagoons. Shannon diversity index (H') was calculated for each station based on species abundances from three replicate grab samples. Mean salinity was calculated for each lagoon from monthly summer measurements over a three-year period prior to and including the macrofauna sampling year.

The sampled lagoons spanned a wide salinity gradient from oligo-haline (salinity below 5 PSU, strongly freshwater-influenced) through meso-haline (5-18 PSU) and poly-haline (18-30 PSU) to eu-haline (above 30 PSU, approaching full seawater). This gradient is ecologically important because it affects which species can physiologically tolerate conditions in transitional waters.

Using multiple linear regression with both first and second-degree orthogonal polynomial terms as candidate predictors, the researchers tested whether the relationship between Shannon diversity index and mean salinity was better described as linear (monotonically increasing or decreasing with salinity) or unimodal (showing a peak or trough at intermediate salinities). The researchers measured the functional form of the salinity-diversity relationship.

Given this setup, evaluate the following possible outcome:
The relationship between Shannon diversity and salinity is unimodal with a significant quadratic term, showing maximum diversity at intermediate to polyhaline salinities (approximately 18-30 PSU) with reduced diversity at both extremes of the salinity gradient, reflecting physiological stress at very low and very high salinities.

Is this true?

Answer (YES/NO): NO